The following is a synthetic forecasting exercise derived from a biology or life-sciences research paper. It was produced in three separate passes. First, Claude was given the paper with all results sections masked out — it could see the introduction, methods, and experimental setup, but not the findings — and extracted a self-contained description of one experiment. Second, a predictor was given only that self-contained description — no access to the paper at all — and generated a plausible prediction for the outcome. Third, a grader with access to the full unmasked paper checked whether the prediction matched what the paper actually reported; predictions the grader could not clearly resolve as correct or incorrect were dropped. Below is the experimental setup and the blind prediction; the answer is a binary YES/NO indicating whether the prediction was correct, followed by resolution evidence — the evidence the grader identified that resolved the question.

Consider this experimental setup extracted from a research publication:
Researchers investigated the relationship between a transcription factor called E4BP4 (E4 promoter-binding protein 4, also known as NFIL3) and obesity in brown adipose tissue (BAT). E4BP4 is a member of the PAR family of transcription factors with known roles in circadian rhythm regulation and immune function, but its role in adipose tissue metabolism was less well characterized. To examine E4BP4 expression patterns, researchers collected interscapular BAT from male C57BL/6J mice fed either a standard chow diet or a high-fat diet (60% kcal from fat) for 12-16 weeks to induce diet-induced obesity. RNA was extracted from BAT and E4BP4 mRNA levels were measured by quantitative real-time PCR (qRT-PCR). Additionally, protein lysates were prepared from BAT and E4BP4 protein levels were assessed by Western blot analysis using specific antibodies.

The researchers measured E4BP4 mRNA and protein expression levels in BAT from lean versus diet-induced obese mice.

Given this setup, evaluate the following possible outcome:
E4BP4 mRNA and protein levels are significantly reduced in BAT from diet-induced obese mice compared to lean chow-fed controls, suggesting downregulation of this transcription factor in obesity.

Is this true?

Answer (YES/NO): YES